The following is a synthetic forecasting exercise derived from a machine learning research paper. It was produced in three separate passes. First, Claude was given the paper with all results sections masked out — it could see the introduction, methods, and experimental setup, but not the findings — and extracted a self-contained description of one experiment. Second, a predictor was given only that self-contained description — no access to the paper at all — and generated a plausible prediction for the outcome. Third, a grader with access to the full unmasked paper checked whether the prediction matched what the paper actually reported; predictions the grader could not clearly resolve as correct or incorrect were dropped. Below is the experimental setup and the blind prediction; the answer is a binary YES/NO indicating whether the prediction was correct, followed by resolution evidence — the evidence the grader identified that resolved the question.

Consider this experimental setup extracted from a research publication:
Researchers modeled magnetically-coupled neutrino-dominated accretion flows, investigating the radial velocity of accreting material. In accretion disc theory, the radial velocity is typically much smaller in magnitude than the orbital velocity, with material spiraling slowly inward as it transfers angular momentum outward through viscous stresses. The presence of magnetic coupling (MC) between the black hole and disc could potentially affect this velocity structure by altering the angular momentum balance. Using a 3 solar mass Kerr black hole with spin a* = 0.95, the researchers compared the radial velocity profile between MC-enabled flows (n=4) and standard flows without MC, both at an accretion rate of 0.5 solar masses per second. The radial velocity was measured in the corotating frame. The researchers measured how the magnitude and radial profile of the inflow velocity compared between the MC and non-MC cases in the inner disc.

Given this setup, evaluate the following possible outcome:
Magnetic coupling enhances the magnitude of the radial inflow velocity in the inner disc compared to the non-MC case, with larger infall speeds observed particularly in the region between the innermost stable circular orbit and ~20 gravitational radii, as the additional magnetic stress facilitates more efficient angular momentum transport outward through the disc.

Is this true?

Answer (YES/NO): NO